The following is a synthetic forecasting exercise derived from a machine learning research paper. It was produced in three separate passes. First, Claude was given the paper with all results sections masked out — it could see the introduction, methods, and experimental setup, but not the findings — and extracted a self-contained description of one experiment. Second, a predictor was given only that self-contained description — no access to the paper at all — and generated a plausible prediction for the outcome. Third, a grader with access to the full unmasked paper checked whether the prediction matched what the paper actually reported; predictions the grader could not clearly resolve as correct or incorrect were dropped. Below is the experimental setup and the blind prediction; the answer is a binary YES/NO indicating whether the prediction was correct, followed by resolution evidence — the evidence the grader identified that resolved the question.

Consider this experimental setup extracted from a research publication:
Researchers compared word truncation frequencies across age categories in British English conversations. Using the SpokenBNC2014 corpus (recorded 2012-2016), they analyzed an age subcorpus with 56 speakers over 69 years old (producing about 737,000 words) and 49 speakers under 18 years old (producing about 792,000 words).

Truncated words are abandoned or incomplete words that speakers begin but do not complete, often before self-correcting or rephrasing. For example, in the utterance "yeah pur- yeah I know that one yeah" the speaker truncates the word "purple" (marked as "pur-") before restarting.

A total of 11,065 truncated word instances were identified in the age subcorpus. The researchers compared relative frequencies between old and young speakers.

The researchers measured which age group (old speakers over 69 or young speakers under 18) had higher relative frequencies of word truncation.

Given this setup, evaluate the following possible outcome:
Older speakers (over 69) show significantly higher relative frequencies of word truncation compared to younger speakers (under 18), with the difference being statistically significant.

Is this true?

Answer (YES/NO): NO